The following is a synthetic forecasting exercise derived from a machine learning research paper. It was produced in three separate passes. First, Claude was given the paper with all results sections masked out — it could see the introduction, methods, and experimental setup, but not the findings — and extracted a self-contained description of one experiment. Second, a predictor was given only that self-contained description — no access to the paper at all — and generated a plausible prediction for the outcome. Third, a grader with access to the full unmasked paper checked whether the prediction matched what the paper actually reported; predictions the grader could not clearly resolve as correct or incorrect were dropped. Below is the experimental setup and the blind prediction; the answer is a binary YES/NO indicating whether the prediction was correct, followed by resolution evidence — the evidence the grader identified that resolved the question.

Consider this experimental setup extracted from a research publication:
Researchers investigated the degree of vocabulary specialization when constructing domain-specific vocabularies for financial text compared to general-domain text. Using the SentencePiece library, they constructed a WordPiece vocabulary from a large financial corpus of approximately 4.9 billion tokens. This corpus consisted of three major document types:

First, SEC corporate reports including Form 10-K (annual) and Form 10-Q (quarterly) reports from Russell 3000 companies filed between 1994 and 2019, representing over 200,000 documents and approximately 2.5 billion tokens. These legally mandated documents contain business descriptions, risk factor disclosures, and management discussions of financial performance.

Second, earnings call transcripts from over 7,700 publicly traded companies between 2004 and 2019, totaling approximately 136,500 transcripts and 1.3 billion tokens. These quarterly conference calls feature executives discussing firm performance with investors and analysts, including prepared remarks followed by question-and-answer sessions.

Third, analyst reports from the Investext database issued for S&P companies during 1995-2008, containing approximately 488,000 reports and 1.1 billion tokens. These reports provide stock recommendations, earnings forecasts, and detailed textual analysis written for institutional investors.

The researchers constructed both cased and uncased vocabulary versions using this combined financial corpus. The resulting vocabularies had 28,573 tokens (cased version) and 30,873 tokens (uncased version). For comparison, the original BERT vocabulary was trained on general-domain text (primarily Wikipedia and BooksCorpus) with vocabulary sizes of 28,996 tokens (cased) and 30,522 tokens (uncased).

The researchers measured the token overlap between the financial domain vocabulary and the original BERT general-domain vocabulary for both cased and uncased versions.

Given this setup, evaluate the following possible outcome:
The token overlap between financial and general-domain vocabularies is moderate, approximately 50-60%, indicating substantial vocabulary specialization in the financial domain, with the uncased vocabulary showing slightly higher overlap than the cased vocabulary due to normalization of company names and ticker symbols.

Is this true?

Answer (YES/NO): NO